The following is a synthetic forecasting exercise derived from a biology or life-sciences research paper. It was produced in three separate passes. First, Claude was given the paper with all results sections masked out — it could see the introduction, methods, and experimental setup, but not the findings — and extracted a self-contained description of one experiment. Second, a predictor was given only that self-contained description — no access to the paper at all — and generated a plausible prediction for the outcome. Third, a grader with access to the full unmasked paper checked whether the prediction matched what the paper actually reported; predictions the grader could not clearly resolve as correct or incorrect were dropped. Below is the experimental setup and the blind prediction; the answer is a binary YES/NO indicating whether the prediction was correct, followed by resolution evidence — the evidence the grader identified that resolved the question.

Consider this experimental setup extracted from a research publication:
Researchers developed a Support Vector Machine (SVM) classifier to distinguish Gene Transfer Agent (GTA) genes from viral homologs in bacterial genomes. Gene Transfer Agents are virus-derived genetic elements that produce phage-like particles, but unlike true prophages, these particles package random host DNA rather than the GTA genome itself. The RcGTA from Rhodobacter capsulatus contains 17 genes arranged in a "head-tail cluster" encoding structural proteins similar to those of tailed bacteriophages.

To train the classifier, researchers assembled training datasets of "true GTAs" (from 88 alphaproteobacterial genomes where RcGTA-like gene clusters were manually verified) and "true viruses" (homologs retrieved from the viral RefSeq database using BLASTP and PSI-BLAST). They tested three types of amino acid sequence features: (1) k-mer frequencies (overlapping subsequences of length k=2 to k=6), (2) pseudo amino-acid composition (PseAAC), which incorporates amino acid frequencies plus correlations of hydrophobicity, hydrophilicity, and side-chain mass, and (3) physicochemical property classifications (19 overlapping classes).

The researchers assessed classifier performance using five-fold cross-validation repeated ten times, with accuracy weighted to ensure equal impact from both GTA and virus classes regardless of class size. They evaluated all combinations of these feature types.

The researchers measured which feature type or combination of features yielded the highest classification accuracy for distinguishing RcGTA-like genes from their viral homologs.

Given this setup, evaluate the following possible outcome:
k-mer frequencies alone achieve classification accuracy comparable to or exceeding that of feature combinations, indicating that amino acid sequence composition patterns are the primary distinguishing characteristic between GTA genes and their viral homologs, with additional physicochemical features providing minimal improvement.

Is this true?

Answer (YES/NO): YES